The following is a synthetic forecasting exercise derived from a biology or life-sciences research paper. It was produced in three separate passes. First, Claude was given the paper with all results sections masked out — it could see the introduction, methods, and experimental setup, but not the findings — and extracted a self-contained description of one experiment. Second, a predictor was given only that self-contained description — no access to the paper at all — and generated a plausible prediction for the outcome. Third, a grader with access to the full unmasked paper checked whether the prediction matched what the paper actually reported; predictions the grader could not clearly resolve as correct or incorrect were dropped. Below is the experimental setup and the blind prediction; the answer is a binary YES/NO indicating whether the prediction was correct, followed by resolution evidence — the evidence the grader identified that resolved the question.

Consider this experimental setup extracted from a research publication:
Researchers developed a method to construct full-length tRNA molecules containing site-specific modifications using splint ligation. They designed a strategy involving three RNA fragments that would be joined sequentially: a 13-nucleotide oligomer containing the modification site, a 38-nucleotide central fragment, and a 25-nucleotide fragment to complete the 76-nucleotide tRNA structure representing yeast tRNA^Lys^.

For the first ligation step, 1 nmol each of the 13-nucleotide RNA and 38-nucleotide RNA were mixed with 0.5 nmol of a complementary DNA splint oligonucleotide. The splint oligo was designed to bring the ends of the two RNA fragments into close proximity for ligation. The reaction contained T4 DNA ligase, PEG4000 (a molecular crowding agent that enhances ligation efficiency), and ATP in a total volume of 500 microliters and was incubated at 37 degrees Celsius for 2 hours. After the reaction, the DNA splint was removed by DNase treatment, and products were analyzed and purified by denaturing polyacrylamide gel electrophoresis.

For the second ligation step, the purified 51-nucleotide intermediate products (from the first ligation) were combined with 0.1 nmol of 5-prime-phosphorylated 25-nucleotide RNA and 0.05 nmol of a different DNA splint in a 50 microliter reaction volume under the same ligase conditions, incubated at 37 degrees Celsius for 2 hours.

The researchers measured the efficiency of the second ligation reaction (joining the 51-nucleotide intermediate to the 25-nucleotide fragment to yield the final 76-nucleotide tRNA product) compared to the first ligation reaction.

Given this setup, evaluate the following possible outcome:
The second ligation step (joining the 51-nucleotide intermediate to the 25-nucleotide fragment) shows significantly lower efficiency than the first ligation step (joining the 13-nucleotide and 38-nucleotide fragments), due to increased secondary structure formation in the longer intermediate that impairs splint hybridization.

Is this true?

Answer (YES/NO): NO